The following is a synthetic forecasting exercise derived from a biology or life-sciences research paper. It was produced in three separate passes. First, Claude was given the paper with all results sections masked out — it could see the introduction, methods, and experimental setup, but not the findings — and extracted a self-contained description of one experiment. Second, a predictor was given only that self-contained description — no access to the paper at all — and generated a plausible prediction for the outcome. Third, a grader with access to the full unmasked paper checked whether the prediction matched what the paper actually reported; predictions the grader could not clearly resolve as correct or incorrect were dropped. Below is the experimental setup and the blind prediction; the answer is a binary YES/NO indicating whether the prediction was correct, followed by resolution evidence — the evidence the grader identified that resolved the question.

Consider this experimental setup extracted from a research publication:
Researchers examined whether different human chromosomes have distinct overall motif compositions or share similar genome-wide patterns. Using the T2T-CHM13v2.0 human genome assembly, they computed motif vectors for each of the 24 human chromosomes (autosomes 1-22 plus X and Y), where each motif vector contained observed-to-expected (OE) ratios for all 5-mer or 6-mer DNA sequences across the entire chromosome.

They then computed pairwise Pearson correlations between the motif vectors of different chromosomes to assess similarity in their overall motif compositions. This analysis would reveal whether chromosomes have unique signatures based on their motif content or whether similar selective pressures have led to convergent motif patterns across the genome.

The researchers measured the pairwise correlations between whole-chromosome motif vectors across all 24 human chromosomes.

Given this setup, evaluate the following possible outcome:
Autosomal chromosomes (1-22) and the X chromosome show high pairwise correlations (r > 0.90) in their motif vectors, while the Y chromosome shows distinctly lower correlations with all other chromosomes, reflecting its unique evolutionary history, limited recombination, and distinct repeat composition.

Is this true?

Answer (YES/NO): NO